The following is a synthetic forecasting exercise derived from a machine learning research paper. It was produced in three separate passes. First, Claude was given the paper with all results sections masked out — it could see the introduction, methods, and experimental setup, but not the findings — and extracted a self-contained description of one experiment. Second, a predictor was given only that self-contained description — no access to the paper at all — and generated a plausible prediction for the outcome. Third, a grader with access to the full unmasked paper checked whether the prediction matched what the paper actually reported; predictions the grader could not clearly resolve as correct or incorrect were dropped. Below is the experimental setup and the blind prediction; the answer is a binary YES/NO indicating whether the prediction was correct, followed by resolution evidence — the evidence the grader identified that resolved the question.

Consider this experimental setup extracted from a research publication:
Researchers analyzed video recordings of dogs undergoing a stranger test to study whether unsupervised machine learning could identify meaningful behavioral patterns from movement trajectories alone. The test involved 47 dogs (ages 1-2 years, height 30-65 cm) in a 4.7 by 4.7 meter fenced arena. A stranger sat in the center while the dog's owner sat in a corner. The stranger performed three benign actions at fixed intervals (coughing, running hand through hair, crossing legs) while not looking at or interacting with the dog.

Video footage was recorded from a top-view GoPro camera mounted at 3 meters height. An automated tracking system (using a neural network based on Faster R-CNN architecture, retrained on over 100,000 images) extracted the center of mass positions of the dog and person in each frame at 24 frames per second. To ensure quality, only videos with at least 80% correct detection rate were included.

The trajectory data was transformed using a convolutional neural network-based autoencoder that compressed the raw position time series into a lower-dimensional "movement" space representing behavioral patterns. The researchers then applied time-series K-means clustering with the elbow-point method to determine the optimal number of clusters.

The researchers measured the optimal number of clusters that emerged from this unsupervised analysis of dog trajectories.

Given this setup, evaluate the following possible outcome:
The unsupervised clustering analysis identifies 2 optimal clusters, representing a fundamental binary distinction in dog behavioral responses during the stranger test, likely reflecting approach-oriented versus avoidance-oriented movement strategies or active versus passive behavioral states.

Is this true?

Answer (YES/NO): YES